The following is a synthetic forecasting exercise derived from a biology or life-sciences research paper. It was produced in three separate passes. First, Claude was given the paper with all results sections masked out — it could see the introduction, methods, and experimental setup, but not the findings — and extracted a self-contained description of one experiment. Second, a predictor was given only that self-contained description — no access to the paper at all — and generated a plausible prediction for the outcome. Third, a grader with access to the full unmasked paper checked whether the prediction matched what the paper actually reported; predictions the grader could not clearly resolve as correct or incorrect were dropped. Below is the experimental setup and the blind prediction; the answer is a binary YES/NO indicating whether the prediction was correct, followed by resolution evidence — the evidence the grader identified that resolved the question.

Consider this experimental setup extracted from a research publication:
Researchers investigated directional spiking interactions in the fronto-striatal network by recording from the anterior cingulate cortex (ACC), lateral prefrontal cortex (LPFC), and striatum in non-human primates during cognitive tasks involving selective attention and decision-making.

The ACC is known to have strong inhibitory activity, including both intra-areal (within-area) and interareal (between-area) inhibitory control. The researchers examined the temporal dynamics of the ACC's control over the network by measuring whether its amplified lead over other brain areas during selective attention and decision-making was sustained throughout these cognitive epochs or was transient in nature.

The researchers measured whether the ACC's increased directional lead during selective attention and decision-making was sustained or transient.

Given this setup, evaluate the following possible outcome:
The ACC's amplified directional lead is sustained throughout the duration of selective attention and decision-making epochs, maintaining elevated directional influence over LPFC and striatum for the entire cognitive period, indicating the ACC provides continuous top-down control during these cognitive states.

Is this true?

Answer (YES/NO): NO